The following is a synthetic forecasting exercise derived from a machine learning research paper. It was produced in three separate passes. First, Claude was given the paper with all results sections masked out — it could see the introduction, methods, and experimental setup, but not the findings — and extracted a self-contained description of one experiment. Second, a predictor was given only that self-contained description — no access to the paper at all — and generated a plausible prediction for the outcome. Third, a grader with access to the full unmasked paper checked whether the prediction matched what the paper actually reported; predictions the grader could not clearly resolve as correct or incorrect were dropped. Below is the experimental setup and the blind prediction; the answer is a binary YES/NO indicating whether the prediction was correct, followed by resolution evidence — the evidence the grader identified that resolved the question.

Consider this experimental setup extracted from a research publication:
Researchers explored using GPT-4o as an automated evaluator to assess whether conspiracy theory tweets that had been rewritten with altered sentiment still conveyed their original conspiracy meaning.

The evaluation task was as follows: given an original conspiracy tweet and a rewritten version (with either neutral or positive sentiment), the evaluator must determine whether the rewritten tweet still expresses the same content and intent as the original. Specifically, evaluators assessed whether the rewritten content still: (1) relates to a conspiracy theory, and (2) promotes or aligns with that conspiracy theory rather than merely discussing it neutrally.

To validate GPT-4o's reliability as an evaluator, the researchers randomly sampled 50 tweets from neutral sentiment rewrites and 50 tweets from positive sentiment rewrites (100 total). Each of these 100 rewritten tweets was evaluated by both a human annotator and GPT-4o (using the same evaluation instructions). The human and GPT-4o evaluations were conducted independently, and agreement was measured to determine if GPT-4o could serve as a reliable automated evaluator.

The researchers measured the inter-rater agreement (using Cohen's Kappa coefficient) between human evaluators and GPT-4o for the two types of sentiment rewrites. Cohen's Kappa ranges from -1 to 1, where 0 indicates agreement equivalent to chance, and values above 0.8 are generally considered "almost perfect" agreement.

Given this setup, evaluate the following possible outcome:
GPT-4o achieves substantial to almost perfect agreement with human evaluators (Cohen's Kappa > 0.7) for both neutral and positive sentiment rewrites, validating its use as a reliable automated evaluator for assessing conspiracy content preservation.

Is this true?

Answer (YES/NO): YES